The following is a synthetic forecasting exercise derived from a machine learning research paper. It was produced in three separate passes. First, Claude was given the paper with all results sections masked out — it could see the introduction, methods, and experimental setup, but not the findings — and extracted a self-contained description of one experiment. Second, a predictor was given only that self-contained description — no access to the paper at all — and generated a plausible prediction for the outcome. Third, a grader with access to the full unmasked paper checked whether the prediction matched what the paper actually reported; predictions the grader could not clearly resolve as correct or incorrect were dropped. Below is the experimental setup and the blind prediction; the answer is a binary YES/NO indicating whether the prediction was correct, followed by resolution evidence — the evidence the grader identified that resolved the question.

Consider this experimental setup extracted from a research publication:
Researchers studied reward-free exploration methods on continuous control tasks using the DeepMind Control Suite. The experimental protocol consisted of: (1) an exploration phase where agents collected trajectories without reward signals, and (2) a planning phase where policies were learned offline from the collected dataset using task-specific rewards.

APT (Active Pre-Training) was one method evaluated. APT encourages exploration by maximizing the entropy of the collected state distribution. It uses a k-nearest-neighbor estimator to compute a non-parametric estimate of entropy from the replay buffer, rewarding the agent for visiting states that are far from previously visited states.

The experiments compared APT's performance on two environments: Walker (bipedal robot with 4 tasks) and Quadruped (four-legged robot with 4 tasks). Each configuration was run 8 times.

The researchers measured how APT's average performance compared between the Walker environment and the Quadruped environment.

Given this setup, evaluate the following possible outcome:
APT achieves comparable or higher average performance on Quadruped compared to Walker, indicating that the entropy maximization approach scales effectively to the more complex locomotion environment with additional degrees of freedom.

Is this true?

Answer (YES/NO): YES